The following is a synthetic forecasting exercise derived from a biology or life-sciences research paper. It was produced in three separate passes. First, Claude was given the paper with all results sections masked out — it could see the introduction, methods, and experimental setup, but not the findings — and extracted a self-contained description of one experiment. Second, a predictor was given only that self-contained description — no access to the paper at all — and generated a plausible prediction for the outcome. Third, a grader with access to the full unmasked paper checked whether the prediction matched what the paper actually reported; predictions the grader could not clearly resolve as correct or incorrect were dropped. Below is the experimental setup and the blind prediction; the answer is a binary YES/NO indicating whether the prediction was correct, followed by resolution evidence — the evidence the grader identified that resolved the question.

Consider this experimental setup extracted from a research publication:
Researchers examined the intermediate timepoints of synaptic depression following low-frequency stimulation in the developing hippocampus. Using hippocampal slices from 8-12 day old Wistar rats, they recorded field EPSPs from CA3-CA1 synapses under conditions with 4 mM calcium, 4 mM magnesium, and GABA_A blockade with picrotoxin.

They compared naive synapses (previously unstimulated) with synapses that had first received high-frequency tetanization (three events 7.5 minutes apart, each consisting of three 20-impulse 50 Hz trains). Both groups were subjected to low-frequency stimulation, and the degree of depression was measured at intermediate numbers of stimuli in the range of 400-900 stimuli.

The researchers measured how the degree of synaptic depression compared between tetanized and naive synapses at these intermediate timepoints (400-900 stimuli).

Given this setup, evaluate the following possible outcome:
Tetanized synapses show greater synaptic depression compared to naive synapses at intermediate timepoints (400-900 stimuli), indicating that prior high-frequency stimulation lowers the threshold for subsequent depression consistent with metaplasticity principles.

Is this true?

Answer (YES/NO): NO